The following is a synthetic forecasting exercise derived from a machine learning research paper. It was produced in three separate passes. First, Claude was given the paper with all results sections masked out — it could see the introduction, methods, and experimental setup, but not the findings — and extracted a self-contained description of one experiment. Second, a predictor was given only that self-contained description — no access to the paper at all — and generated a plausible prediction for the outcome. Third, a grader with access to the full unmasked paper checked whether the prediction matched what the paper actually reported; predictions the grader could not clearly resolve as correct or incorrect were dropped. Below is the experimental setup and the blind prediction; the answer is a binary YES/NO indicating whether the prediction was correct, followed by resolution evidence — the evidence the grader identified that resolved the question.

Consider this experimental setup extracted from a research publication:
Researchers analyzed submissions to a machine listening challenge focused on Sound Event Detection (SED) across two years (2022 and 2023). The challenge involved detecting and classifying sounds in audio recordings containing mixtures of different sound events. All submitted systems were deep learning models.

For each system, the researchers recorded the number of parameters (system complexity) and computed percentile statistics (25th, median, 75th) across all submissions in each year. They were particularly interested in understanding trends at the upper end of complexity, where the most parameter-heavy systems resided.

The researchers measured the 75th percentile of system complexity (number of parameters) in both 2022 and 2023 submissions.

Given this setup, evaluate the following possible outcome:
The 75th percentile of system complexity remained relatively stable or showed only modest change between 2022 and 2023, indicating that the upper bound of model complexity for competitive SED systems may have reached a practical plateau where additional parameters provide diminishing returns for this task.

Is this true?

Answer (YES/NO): NO